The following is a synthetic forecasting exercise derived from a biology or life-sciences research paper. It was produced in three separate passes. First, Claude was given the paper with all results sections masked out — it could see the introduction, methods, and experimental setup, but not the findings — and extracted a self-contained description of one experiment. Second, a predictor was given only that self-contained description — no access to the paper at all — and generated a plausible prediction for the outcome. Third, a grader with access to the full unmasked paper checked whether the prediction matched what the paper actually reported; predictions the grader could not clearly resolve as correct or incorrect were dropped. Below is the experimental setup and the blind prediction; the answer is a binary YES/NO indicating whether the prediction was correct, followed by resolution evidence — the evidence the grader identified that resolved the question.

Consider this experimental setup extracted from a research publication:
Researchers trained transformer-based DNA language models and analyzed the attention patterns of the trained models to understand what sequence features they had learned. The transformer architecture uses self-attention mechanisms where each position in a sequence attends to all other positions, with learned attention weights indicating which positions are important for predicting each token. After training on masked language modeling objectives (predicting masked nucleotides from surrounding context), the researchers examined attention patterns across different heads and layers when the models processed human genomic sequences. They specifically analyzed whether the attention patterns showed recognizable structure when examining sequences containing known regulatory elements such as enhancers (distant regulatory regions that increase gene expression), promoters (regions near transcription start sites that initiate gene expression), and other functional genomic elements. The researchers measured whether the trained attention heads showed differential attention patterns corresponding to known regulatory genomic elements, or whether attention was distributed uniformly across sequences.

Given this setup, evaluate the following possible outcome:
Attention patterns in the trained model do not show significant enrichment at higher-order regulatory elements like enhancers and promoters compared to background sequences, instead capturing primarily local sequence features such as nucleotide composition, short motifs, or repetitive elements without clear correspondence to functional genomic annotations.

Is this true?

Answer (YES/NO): NO